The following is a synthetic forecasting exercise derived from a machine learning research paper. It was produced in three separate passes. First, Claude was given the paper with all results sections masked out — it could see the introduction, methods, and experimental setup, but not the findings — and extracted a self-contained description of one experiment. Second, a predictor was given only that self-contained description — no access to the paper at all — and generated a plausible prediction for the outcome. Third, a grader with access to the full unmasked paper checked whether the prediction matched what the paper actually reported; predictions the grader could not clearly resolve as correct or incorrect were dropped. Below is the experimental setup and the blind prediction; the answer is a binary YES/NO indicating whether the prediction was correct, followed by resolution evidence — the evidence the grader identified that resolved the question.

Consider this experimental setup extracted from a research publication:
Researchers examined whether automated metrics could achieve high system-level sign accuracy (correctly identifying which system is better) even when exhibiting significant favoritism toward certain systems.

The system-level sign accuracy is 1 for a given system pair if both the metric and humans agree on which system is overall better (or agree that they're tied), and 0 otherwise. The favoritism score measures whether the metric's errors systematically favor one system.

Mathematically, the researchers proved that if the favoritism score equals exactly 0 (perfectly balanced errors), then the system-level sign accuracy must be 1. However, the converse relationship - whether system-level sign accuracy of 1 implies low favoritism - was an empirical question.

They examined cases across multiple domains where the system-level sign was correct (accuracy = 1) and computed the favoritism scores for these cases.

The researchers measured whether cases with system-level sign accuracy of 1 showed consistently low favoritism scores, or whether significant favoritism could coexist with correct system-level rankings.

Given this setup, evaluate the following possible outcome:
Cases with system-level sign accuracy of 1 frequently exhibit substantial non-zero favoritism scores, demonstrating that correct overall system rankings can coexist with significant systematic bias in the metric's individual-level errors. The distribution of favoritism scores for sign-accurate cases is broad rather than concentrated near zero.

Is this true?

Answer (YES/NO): YES